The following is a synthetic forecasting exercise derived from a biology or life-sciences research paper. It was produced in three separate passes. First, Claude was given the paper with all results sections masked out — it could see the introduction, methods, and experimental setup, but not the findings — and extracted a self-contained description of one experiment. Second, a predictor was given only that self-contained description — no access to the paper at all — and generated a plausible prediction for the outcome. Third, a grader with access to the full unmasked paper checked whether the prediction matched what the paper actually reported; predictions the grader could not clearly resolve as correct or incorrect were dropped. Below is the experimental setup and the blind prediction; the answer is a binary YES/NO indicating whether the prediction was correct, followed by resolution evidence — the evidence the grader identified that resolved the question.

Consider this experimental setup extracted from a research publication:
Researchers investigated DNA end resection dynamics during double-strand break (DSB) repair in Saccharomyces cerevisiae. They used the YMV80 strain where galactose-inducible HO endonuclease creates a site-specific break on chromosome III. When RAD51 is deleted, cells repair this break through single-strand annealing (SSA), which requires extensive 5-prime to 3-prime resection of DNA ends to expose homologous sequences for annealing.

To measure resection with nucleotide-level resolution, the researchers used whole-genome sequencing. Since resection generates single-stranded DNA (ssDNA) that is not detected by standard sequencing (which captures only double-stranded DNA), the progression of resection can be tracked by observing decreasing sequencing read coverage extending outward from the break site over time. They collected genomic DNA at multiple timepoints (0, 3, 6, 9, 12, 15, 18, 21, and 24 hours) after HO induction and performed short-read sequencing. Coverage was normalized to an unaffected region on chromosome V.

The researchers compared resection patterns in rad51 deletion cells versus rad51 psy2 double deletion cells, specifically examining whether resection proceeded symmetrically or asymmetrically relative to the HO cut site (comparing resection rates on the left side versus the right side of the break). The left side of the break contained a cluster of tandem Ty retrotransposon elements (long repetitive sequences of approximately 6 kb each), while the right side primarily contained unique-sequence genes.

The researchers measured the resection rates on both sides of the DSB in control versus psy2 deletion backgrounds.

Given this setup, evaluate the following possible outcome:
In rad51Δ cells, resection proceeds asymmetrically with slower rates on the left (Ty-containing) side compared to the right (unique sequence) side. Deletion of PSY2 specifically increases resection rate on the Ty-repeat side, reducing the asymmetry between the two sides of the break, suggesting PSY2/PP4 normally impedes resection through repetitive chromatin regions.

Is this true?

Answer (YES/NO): NO